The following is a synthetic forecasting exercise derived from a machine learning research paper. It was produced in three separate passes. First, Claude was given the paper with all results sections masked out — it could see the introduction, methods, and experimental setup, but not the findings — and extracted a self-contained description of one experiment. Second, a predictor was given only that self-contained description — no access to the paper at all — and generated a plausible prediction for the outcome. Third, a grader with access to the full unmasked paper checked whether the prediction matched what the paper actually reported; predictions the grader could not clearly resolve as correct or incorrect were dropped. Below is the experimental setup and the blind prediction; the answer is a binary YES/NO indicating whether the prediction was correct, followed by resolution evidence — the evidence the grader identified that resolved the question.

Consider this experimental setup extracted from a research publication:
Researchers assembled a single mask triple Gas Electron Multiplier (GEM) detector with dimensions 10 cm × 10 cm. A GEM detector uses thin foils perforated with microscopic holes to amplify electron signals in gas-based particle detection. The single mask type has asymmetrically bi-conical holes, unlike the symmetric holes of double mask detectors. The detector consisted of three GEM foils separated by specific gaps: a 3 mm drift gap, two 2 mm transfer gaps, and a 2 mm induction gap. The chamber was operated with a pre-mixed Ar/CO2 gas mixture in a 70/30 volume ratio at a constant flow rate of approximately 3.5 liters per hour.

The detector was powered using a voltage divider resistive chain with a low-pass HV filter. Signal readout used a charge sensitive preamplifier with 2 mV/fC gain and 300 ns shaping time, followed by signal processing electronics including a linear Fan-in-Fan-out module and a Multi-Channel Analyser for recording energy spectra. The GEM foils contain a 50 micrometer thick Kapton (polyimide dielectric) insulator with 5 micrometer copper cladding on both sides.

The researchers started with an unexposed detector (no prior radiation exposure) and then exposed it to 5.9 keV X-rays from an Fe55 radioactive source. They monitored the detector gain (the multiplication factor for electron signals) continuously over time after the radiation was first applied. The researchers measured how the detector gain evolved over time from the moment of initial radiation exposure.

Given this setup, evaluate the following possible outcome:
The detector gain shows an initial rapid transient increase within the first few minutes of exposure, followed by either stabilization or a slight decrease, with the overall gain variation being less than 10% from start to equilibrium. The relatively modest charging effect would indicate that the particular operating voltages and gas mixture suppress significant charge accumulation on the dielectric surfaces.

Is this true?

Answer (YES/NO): NO